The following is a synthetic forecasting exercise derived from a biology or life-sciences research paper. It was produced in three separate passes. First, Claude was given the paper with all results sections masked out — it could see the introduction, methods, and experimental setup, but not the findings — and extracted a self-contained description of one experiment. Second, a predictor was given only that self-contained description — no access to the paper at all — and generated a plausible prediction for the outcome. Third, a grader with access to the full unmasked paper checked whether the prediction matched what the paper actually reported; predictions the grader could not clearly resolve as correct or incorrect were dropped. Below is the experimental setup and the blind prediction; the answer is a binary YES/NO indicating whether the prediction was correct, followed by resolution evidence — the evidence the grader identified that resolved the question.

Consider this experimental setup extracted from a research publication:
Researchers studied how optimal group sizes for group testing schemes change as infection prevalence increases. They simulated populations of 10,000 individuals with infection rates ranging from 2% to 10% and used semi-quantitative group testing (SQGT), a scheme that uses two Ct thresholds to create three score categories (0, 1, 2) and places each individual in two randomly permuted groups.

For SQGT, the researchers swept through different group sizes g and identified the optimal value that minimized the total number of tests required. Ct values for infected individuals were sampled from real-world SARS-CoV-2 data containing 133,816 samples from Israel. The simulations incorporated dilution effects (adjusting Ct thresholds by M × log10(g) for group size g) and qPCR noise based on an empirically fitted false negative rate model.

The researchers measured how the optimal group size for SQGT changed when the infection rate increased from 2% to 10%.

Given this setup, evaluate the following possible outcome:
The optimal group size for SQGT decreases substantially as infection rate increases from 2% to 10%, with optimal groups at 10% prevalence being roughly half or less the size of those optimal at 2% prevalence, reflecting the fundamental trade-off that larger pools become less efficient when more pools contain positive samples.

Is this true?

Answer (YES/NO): NO